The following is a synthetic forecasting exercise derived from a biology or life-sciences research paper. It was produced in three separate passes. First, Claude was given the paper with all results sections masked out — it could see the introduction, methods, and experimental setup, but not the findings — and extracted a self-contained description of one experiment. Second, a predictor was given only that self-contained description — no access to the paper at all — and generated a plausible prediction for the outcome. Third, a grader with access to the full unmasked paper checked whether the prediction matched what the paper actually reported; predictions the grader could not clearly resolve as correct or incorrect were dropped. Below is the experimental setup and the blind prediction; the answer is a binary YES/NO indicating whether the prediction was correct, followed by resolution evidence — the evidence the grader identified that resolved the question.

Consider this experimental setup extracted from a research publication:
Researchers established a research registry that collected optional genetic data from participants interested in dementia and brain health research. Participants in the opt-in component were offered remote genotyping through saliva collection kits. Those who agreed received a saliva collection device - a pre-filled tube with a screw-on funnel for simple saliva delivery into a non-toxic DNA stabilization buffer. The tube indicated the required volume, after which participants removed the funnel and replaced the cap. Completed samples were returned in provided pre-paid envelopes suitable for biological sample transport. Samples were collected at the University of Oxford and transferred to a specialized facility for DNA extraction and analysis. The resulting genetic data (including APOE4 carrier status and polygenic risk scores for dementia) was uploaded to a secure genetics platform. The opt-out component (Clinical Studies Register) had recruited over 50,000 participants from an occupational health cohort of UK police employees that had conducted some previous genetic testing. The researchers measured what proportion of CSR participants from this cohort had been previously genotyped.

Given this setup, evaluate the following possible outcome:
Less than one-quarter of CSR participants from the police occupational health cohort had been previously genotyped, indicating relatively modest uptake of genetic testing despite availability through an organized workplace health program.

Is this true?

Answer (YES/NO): NO